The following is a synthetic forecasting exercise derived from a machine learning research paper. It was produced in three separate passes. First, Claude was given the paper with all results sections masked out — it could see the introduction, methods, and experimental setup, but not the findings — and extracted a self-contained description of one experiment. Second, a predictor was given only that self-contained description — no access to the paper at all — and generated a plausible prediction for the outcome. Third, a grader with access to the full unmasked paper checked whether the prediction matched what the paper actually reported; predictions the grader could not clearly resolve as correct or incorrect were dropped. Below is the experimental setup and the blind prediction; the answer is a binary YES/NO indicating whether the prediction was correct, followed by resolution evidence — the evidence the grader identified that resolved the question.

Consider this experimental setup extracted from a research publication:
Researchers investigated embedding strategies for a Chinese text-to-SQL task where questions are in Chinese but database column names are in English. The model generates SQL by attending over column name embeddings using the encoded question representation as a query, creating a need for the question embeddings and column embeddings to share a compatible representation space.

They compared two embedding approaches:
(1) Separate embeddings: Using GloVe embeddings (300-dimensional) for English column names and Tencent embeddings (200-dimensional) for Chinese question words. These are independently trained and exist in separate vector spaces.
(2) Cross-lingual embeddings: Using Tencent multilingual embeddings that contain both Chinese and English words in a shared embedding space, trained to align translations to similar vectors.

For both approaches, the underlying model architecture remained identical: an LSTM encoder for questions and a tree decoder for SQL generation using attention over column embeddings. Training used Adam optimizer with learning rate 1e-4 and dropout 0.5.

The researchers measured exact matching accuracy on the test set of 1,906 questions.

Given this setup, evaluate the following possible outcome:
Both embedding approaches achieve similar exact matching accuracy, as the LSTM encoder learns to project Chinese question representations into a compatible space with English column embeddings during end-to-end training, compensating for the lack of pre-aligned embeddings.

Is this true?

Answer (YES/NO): NO